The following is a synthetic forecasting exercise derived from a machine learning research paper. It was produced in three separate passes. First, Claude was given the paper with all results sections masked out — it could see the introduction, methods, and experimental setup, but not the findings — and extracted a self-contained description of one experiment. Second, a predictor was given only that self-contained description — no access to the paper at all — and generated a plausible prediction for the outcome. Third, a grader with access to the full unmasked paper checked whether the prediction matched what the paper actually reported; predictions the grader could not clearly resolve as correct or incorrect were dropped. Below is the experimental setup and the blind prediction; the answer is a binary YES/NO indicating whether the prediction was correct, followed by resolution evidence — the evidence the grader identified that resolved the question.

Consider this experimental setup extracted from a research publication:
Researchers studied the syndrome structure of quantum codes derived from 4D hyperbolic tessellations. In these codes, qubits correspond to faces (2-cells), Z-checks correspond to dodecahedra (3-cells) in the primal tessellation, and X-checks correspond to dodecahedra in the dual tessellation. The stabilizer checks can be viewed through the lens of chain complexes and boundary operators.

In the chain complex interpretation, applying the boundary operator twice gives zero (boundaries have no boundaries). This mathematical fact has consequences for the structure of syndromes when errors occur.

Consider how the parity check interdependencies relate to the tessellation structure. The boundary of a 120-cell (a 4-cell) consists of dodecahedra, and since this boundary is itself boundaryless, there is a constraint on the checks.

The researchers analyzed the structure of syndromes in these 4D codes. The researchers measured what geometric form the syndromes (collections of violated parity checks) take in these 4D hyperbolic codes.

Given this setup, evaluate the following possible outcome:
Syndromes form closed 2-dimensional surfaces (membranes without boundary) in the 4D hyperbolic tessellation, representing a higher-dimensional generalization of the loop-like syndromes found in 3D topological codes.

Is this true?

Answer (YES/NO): NO